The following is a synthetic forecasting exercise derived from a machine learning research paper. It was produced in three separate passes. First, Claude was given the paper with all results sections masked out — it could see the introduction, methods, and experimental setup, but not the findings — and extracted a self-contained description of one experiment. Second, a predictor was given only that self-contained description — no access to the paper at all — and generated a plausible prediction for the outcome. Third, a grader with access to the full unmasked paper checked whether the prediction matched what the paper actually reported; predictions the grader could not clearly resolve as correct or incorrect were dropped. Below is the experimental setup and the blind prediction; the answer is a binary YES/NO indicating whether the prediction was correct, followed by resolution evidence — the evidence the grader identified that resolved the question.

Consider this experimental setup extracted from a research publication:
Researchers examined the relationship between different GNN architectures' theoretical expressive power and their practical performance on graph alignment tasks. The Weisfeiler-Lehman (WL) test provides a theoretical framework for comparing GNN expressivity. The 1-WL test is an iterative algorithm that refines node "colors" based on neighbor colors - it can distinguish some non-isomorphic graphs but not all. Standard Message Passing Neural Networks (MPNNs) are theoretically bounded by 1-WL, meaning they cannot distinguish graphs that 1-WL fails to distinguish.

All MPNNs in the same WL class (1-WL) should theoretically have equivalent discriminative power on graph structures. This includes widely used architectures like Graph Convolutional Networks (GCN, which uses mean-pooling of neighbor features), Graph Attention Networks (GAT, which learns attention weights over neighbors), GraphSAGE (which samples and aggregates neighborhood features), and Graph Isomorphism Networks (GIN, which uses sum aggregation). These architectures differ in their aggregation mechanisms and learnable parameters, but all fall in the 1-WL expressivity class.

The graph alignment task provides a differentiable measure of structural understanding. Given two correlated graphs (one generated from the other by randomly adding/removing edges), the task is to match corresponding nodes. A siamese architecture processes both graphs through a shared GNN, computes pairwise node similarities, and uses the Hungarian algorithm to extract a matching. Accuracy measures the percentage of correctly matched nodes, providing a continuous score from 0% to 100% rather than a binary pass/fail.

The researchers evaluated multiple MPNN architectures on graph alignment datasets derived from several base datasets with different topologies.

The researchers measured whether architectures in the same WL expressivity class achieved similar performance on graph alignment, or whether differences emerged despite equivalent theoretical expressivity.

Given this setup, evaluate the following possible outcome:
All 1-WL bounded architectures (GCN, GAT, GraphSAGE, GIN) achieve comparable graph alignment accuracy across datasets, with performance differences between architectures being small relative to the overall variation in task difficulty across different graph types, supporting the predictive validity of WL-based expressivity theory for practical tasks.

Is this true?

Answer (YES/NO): NO